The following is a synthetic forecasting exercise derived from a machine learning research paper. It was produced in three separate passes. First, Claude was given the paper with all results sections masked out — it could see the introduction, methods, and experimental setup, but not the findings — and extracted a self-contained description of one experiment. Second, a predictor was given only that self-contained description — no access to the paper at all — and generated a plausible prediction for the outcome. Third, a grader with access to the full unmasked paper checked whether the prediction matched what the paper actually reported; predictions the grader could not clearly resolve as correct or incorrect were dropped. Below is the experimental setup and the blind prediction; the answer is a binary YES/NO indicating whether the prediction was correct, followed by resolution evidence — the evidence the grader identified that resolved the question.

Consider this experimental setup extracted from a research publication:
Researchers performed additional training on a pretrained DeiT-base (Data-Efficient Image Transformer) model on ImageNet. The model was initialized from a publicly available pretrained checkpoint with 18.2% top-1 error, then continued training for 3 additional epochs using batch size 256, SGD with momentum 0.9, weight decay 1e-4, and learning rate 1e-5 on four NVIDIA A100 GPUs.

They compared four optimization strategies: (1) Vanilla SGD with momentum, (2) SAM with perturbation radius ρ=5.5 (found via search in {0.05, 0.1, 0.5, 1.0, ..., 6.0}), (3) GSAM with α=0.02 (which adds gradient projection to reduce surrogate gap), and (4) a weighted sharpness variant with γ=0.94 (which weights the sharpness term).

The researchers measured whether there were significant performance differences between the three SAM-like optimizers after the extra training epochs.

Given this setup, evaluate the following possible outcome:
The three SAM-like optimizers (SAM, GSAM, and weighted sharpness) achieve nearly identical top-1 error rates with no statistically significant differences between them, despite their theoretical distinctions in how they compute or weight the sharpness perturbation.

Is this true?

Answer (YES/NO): YES